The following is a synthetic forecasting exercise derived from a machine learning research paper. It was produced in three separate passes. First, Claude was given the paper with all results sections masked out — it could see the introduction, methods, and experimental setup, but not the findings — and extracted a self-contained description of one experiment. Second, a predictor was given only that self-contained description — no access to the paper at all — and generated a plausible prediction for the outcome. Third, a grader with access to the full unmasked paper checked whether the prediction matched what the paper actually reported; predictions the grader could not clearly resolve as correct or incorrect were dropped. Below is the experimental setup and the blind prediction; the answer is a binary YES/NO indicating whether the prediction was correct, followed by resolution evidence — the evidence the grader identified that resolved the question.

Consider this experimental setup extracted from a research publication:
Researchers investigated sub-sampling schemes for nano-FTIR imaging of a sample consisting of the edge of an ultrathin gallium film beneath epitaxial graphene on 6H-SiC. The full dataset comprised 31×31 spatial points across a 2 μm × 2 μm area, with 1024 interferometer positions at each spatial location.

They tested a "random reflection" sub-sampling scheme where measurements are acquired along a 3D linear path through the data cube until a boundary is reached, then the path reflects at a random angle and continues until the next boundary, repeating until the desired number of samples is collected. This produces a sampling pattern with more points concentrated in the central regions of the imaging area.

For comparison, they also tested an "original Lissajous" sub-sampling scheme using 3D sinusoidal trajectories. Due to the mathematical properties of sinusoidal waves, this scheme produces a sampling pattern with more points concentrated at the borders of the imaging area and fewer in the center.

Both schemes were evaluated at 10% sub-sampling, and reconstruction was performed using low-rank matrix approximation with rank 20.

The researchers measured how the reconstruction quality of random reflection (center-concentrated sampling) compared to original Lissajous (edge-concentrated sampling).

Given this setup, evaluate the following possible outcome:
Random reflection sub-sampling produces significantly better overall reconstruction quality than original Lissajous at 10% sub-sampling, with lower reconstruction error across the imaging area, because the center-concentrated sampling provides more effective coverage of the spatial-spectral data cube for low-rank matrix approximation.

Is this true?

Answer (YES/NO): NO